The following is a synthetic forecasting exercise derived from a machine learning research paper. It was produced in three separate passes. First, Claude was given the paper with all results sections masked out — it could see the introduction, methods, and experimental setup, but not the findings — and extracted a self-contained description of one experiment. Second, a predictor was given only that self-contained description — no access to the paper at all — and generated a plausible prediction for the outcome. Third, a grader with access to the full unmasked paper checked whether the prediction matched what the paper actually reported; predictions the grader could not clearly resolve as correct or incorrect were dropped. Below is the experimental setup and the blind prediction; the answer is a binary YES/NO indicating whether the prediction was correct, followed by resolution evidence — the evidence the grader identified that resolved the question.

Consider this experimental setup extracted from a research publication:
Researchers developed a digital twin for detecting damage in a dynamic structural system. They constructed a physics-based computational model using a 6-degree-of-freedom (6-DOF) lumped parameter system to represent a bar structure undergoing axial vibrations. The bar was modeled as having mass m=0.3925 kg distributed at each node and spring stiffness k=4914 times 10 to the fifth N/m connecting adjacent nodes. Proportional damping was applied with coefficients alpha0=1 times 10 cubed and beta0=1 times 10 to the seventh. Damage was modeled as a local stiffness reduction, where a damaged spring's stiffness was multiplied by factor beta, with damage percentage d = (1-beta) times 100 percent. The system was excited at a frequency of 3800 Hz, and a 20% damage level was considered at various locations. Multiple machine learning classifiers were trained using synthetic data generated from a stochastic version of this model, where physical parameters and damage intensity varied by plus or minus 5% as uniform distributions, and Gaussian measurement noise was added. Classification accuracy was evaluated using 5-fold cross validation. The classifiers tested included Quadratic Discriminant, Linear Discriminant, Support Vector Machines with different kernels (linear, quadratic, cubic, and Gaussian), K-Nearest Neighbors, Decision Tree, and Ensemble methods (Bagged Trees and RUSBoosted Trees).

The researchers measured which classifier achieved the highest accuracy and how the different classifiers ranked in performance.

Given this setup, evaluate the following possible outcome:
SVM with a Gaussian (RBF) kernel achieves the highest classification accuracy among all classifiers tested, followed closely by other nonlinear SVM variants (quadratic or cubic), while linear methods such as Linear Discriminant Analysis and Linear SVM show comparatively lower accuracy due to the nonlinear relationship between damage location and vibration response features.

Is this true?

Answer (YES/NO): NO